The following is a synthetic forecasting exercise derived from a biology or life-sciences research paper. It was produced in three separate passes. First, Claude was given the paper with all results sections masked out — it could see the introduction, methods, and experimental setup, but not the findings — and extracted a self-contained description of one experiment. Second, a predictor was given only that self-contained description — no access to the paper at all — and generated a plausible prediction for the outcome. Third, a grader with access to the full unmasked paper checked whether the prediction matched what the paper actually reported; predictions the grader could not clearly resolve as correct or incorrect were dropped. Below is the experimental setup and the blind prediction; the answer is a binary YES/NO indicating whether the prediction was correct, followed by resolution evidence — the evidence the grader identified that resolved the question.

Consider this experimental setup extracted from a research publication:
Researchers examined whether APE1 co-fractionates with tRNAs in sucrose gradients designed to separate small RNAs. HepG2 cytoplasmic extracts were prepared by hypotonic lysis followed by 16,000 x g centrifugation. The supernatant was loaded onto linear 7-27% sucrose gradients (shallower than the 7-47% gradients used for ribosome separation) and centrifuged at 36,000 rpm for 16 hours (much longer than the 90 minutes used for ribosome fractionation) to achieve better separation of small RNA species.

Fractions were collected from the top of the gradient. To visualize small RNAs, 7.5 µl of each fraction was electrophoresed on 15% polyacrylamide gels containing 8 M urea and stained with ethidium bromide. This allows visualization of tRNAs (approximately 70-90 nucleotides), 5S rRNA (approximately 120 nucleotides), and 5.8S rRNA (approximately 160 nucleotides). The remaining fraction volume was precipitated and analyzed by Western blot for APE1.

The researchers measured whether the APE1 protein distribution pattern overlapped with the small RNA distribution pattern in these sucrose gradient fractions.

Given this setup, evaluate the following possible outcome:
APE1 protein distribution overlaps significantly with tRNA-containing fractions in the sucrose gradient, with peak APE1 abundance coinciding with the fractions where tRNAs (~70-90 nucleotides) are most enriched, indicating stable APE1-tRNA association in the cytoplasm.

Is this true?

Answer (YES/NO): YES